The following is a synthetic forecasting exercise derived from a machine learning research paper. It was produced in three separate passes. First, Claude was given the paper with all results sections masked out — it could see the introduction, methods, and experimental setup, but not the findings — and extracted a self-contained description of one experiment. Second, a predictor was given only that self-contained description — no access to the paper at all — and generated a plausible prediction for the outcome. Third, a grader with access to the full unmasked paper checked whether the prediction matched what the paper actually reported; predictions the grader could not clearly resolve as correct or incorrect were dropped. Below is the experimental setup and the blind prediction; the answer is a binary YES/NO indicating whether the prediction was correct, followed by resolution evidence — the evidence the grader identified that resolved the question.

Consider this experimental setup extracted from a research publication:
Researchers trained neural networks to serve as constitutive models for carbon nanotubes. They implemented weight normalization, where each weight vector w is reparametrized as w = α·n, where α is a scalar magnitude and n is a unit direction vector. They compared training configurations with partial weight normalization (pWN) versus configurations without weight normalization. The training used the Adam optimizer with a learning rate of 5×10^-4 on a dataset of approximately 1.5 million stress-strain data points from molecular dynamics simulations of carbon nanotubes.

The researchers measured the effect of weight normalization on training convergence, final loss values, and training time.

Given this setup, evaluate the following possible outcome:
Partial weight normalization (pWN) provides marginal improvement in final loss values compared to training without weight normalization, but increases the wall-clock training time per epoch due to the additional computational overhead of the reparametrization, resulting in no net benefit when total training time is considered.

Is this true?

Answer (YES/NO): NO